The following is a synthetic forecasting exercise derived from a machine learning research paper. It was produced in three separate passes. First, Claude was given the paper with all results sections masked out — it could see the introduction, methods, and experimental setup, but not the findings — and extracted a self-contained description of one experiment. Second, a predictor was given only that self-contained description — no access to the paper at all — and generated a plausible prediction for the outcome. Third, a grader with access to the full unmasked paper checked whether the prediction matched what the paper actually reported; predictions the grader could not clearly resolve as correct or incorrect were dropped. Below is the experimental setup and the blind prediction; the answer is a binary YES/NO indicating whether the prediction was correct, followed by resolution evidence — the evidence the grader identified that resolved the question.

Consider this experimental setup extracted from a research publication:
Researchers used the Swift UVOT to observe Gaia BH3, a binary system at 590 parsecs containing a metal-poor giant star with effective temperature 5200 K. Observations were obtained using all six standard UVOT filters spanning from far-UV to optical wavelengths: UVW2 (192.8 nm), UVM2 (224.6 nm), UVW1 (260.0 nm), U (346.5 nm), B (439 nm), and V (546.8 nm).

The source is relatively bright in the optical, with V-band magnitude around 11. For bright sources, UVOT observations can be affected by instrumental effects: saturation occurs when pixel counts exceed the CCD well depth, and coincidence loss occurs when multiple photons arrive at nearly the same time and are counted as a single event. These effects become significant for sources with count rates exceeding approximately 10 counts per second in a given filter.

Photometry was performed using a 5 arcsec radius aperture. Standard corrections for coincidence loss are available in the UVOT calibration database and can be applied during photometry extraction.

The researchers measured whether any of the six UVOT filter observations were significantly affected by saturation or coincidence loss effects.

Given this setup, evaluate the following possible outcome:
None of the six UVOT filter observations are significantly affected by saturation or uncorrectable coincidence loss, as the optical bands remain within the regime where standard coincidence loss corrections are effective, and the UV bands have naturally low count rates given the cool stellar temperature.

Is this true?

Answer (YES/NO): NO